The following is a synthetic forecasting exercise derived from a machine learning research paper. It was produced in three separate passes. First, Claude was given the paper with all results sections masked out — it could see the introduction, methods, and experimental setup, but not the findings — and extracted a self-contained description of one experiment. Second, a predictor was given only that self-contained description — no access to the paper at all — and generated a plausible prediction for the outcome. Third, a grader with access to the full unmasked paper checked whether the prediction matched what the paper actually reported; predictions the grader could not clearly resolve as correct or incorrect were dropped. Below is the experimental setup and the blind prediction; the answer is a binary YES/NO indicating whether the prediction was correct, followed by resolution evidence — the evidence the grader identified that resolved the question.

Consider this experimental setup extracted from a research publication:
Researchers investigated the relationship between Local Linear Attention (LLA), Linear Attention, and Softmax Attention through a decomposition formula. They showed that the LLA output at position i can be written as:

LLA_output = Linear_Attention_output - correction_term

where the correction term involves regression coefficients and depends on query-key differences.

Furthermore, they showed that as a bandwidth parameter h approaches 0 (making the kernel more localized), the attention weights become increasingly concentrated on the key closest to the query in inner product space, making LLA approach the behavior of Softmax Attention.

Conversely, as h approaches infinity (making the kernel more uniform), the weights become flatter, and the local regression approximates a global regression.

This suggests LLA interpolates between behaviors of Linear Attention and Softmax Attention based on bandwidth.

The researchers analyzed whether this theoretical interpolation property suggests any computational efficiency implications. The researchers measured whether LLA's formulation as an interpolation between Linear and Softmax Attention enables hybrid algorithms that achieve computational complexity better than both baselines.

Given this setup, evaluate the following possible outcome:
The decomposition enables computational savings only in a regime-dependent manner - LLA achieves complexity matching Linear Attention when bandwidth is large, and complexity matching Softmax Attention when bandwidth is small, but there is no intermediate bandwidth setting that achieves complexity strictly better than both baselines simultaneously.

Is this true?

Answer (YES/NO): NO